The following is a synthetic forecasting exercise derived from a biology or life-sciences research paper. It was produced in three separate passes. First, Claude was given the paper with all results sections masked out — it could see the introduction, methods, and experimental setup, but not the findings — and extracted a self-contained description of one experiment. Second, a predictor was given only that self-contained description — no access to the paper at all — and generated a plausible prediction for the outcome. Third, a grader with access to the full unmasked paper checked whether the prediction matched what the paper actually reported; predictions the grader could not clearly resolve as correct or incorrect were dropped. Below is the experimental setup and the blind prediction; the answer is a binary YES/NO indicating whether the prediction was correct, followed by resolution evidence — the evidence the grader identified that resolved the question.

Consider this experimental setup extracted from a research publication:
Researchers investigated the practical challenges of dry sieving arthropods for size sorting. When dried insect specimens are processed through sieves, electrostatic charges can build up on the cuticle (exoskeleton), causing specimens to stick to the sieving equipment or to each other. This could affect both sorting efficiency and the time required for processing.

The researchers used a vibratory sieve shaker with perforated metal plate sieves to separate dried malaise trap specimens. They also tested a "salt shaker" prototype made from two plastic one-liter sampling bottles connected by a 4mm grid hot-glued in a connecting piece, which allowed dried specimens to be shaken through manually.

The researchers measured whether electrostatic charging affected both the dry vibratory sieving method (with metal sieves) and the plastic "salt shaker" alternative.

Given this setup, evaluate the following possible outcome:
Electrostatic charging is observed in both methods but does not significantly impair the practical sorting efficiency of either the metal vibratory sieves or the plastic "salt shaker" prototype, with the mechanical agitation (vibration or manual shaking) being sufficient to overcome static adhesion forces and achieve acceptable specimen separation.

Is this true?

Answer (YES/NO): NO